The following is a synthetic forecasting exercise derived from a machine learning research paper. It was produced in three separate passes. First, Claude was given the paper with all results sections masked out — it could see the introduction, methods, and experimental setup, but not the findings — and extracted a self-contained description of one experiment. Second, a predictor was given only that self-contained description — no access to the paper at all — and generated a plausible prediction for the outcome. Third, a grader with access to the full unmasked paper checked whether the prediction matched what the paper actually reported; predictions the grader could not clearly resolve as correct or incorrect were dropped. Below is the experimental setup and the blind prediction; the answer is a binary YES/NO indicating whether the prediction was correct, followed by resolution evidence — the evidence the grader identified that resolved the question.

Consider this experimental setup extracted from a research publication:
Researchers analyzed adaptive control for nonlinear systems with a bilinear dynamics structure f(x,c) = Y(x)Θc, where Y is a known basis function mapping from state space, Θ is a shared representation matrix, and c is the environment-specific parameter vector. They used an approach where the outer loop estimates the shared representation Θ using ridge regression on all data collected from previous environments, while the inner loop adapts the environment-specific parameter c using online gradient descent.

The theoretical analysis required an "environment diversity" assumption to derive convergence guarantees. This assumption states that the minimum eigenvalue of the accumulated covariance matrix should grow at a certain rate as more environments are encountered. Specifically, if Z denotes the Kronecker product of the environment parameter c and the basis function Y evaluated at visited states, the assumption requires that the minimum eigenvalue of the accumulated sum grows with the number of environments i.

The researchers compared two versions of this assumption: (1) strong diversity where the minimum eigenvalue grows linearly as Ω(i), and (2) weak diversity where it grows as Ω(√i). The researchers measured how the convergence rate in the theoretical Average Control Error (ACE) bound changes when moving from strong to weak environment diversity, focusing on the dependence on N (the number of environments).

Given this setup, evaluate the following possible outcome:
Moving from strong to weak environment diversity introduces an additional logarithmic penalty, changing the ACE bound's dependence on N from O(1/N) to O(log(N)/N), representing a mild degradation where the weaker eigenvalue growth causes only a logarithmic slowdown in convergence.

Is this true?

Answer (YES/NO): NO